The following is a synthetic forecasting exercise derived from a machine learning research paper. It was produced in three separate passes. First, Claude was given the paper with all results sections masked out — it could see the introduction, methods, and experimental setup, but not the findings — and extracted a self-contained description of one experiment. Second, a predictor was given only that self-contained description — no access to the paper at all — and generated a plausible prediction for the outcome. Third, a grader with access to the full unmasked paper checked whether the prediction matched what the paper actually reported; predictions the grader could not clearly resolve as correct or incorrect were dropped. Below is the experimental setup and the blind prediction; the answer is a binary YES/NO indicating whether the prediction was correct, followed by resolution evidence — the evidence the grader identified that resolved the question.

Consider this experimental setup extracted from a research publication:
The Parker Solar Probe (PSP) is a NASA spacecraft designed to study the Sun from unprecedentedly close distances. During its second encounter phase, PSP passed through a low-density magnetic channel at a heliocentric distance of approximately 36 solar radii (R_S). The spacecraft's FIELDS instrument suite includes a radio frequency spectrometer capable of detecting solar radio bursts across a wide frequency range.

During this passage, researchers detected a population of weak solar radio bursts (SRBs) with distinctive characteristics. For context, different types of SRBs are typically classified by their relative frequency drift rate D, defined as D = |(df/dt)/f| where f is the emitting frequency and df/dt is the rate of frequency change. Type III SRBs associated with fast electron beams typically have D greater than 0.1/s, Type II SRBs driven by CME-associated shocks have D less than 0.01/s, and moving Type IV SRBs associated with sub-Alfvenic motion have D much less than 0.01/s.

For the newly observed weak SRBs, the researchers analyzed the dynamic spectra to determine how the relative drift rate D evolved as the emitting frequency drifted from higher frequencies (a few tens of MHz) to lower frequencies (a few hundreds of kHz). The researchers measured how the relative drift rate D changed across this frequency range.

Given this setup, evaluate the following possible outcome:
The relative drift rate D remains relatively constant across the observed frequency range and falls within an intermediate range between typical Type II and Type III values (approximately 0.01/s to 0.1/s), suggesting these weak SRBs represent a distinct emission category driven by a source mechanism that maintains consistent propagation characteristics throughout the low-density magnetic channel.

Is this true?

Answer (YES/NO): NO